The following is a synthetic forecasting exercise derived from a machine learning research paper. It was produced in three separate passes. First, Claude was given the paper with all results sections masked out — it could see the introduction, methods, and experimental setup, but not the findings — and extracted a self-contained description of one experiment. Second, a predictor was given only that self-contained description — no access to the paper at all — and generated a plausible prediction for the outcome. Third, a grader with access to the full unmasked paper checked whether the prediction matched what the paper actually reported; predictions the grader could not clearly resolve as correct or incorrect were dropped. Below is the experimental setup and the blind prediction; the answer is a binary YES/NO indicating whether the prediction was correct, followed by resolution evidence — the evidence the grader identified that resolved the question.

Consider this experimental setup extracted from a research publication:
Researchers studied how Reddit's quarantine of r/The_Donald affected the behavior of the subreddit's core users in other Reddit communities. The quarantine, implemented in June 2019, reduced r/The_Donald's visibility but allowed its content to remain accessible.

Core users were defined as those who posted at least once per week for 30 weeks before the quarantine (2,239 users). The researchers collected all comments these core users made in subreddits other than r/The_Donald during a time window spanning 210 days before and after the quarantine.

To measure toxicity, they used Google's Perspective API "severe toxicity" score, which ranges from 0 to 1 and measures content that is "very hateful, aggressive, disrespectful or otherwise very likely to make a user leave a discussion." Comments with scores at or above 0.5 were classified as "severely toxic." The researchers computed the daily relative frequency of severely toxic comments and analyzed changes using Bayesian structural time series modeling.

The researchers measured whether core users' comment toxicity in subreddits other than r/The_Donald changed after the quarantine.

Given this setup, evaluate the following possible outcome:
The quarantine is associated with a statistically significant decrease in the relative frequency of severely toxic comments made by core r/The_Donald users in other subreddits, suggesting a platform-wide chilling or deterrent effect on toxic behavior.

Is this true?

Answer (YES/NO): YES